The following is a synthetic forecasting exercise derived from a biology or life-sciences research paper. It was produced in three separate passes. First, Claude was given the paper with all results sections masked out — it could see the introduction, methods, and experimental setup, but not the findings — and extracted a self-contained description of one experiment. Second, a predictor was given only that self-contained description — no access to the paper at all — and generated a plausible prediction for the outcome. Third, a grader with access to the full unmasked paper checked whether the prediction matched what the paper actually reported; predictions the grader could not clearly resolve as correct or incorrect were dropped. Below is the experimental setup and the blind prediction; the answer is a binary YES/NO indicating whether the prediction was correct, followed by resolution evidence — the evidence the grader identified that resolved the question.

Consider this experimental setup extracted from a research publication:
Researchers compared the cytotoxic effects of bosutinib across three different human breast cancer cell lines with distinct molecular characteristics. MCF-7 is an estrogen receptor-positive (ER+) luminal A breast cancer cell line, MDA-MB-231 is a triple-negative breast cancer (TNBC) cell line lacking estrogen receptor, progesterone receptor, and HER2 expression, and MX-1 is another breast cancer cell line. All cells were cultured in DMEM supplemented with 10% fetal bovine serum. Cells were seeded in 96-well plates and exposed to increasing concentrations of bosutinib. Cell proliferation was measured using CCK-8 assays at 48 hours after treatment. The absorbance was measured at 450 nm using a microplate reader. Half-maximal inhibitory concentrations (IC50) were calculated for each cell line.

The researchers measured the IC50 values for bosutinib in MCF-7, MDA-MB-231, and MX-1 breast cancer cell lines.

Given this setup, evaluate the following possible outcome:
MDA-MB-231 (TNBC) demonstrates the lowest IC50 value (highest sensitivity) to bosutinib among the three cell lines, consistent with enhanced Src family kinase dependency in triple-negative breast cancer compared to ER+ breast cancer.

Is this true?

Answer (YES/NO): NO